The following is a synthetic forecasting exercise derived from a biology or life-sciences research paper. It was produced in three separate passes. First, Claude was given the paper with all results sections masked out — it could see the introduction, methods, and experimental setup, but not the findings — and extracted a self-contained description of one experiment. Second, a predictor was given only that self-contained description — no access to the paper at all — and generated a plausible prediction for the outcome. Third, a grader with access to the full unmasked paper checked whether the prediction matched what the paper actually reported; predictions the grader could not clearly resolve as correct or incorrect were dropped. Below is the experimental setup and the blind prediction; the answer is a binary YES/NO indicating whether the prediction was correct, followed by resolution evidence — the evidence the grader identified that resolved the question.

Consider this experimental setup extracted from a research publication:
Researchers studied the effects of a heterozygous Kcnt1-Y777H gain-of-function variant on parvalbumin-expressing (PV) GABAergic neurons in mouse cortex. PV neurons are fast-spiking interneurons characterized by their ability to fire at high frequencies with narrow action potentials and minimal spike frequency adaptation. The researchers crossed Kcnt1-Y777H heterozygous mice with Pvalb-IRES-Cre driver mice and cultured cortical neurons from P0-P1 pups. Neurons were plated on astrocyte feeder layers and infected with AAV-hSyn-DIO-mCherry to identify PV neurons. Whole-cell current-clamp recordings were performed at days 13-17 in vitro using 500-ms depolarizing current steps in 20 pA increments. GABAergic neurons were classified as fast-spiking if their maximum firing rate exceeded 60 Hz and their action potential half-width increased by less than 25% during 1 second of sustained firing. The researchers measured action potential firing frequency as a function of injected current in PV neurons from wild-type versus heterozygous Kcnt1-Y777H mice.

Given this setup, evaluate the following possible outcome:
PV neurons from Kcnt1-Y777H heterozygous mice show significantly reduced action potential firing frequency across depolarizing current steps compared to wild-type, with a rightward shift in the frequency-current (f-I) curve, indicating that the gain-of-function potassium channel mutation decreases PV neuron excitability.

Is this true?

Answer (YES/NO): NO